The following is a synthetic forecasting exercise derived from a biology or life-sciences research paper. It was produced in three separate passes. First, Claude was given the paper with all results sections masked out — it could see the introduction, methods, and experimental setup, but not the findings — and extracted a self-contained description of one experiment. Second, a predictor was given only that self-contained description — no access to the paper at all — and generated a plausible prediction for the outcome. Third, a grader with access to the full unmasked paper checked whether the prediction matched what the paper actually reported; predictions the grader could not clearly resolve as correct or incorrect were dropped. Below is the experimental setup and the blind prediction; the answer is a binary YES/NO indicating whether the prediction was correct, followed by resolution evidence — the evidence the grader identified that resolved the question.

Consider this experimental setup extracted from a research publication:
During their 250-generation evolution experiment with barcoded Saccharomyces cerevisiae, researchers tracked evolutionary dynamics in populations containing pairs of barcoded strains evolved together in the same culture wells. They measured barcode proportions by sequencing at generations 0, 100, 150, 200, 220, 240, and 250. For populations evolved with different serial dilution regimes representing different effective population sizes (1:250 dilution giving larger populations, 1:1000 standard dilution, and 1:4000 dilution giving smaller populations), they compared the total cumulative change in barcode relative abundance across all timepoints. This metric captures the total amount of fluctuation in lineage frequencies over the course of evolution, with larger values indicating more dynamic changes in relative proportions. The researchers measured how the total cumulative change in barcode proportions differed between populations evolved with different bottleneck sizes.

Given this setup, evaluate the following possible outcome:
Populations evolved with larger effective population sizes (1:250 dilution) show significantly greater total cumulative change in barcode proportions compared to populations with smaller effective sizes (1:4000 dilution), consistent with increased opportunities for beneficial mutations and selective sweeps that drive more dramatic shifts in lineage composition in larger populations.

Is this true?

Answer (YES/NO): NO